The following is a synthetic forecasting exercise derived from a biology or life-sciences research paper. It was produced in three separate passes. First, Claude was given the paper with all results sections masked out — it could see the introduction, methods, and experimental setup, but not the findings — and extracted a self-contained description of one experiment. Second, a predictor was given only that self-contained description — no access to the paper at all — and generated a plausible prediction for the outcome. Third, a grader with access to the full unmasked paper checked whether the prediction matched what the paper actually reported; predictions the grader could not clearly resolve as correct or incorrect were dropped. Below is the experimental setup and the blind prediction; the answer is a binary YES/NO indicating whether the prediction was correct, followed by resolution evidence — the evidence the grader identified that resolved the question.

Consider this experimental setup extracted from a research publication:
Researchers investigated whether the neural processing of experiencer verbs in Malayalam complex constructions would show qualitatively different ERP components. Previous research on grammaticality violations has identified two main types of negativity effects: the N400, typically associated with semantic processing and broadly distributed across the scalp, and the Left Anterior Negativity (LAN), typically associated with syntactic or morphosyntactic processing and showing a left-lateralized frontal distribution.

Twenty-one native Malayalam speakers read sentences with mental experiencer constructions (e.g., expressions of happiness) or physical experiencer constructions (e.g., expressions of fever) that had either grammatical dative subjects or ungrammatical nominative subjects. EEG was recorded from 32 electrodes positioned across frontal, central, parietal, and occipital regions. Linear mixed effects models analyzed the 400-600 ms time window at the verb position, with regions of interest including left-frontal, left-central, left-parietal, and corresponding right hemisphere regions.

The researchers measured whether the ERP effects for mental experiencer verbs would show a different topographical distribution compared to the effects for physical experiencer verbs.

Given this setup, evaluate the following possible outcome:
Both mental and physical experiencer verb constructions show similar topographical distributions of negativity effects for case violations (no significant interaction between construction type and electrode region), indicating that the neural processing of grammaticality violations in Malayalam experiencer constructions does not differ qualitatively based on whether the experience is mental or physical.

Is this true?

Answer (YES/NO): NO